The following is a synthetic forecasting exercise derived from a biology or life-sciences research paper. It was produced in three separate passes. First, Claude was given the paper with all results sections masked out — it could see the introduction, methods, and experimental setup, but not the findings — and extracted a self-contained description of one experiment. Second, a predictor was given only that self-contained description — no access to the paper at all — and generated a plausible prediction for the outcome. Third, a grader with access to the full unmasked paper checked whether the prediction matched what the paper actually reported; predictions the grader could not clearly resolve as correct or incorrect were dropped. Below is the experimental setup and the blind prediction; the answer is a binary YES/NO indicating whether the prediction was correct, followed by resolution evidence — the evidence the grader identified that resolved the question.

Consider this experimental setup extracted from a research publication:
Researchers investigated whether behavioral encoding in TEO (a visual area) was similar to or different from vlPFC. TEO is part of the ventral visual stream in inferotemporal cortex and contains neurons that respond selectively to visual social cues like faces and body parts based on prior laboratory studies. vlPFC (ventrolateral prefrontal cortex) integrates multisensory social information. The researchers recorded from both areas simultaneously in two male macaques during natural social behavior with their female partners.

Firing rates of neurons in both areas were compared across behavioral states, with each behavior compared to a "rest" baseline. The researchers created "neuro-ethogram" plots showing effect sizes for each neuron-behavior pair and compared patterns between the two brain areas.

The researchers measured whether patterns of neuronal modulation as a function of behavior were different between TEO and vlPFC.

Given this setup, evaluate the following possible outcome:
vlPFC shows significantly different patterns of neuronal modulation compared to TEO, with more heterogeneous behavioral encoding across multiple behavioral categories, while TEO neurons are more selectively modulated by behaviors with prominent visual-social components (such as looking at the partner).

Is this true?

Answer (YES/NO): NO